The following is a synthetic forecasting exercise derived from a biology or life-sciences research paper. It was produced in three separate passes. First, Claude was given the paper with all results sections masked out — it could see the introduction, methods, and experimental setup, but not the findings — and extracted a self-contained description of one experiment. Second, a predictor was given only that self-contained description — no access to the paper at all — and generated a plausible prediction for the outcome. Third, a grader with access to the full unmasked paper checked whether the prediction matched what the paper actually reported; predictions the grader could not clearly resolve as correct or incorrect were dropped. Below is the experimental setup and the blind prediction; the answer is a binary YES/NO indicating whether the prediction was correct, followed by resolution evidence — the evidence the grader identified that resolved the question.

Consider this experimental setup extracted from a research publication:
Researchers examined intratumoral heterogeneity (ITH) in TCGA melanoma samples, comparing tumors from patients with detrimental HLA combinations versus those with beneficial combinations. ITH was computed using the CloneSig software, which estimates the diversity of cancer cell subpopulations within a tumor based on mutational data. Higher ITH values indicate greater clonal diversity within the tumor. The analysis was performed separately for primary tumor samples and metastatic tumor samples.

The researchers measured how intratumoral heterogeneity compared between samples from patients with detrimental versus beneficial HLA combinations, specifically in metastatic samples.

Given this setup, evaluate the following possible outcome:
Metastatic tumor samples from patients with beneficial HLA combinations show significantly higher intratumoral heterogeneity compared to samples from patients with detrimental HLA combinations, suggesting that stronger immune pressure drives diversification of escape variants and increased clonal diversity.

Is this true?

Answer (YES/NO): NO